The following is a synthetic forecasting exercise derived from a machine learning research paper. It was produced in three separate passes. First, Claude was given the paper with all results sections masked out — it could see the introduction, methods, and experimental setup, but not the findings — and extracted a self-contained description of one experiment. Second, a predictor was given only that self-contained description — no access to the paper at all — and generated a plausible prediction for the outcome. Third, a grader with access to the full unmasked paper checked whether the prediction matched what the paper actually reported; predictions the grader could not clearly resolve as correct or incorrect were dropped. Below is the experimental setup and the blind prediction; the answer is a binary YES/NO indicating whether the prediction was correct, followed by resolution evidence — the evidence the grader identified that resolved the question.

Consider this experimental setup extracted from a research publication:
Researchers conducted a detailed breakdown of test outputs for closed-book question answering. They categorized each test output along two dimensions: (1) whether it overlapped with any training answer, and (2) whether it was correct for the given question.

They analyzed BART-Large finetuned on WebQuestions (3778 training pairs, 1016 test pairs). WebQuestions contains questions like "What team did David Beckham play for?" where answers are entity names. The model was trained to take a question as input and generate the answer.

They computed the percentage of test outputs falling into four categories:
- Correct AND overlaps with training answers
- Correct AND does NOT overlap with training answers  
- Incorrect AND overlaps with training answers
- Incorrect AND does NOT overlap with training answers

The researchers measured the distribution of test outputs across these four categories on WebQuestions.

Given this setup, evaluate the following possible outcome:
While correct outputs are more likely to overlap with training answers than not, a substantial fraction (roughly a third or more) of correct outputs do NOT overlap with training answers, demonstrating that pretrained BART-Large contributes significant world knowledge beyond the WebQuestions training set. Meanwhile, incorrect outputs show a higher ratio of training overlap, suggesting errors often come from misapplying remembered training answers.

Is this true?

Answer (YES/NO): NO